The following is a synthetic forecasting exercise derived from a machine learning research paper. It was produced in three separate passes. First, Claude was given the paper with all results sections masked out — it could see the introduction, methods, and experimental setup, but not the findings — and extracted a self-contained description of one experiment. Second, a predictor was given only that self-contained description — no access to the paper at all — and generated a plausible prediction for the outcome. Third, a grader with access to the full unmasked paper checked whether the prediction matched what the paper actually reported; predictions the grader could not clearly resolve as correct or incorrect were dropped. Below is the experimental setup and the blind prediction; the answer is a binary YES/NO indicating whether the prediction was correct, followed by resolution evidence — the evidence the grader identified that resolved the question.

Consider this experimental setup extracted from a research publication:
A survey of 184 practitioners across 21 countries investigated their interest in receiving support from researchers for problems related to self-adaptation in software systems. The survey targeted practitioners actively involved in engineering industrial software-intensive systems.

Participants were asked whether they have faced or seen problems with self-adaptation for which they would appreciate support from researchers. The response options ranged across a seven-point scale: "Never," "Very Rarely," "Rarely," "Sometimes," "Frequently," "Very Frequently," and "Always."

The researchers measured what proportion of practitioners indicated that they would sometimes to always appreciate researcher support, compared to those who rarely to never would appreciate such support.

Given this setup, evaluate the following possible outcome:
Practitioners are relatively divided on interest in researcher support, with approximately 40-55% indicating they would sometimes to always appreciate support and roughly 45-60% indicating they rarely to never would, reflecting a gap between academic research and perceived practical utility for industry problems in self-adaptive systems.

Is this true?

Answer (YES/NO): YES